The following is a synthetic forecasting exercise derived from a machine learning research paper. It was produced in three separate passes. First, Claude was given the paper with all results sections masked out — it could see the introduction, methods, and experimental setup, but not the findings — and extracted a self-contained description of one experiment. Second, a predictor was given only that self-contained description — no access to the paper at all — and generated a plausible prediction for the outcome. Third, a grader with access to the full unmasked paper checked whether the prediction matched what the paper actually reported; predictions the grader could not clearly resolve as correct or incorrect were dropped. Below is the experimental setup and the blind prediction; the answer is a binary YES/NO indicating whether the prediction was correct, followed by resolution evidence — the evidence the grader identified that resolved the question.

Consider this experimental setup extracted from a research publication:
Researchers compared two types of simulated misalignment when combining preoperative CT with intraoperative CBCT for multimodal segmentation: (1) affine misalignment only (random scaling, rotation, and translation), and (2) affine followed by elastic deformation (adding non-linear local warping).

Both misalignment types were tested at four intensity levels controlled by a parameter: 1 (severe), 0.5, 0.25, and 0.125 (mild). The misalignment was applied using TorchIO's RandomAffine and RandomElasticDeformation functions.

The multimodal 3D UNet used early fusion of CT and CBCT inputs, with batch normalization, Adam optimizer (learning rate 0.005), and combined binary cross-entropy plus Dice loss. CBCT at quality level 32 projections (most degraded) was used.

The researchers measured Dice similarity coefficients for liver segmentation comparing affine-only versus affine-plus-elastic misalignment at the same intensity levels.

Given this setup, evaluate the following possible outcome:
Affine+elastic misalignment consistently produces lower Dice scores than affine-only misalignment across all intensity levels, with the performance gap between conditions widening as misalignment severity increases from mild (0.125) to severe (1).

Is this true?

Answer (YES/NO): NO